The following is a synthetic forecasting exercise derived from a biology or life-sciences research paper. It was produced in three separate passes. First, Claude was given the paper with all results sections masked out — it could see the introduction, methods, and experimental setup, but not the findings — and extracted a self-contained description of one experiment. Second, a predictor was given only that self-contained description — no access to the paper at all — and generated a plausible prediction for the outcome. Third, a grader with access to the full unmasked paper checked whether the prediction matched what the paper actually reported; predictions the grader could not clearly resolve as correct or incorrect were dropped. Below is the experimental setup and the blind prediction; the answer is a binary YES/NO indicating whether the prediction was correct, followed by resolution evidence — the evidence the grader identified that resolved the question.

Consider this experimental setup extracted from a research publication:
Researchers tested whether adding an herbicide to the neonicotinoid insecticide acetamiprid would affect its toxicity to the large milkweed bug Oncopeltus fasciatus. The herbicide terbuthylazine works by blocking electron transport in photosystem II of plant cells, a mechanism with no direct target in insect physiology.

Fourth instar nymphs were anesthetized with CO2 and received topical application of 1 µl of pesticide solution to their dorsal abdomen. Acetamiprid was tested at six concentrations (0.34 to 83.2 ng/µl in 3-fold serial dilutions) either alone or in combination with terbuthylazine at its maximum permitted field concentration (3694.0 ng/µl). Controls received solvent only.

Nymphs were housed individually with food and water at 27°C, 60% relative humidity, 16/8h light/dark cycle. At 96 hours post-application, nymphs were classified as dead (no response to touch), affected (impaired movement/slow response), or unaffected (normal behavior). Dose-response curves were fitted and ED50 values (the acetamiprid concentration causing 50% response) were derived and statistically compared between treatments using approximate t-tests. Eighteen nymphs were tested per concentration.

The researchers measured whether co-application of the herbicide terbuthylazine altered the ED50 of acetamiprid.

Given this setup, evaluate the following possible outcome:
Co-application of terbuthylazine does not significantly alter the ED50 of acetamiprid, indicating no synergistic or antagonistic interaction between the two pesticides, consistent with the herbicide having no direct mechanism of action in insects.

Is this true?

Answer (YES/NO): NO